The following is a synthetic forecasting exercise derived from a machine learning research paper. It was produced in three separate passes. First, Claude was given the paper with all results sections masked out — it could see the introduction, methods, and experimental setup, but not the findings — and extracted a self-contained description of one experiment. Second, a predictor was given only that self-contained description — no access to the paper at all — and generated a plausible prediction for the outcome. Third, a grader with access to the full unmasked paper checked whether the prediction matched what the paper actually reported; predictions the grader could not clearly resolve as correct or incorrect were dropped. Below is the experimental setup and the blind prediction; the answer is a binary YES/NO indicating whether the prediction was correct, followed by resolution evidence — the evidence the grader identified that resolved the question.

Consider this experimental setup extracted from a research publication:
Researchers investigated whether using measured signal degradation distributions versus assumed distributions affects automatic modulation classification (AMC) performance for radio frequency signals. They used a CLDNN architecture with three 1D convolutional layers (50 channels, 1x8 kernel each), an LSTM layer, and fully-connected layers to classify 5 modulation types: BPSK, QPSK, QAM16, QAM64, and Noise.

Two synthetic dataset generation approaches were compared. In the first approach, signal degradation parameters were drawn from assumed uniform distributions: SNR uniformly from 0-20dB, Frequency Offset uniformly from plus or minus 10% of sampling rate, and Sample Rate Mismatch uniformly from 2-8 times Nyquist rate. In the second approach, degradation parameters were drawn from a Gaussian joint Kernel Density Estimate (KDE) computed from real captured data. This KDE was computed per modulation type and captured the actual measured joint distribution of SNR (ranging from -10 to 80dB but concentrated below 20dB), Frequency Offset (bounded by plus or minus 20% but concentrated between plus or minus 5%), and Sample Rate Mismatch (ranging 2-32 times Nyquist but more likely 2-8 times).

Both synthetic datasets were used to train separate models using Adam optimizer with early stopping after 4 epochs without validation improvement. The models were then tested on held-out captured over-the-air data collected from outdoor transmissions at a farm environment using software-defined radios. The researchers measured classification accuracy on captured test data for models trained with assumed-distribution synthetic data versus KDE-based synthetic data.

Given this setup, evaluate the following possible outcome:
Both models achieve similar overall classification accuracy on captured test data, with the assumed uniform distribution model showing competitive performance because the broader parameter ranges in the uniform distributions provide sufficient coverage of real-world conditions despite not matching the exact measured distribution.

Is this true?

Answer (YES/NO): NO